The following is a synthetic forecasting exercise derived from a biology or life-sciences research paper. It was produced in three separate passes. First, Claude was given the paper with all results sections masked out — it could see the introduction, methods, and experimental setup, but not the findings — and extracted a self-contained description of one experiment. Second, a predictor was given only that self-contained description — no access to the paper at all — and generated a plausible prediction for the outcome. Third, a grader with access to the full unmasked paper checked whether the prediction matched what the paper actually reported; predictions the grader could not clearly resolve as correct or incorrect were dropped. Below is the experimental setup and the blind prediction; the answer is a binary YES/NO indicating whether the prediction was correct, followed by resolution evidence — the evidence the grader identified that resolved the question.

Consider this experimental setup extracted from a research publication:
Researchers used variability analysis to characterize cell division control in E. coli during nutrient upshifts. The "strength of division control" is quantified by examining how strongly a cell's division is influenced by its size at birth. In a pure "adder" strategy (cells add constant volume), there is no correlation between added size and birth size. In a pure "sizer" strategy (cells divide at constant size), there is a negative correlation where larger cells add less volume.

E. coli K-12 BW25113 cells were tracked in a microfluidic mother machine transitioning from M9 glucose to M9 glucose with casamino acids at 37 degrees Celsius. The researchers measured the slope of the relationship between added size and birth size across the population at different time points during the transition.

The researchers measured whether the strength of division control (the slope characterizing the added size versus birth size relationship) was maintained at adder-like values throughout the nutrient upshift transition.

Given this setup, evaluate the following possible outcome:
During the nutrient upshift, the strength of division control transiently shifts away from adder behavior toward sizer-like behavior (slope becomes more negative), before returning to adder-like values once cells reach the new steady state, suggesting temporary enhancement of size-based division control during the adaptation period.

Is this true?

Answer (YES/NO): NO